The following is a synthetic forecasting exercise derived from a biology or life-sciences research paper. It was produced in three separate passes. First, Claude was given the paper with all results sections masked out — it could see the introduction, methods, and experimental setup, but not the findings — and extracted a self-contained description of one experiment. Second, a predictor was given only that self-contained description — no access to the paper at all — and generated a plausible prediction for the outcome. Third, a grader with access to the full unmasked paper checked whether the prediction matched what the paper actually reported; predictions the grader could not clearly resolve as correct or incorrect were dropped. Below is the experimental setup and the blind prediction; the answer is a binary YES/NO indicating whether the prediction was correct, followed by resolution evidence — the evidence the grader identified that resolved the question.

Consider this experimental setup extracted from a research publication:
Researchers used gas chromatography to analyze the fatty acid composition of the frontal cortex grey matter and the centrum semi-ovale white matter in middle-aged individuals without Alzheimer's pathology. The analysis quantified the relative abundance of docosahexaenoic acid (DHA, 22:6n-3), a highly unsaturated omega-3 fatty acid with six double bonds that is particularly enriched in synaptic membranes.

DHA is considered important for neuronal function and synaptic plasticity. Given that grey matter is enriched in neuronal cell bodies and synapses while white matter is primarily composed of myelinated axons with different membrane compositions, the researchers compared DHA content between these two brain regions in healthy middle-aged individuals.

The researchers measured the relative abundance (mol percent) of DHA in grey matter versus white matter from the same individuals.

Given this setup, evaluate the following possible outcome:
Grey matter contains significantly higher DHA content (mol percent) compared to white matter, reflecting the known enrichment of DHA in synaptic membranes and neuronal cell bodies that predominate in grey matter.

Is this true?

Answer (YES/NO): YES